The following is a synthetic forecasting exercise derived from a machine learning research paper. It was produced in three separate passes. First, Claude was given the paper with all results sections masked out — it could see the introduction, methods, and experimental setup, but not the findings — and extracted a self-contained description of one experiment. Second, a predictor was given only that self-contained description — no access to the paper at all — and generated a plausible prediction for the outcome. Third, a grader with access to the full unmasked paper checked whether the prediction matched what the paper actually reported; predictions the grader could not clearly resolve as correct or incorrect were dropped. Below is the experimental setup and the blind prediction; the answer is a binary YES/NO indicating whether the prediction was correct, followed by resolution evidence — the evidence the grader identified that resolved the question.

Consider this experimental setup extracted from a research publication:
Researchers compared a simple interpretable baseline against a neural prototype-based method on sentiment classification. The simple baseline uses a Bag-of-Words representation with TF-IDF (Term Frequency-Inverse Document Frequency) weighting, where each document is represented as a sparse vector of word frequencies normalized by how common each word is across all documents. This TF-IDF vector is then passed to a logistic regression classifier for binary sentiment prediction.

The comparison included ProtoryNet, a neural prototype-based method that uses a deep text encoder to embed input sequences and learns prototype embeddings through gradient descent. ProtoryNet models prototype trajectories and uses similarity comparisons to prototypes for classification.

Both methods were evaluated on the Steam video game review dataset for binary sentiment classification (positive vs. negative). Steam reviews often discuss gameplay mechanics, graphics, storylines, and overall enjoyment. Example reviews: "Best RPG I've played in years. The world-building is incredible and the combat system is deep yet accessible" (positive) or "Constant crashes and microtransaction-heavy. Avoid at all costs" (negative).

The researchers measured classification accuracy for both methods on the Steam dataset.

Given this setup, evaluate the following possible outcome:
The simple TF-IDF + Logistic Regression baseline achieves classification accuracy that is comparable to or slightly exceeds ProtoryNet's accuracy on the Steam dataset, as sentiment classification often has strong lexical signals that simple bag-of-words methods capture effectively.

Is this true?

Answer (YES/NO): NO